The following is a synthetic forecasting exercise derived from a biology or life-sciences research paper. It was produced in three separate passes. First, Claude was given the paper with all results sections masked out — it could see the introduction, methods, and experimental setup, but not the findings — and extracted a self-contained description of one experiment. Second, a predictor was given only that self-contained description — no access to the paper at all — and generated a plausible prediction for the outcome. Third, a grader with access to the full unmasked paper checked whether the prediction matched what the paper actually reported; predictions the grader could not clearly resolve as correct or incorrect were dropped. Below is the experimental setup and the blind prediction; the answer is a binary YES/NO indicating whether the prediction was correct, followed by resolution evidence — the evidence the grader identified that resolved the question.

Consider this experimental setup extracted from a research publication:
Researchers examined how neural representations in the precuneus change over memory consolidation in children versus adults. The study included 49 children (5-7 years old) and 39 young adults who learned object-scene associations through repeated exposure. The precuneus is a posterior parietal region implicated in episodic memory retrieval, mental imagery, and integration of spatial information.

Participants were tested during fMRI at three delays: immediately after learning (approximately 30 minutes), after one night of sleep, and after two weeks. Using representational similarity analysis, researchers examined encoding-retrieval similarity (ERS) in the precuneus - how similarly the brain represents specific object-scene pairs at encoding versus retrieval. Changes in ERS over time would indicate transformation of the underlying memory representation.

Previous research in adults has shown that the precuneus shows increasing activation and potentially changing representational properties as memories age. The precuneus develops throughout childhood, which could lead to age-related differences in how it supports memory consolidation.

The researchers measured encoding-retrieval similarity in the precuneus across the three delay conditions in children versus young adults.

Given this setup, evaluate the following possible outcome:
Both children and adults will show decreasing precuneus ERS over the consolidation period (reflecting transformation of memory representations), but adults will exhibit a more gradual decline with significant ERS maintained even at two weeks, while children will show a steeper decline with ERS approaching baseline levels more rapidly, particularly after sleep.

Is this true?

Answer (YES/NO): NO